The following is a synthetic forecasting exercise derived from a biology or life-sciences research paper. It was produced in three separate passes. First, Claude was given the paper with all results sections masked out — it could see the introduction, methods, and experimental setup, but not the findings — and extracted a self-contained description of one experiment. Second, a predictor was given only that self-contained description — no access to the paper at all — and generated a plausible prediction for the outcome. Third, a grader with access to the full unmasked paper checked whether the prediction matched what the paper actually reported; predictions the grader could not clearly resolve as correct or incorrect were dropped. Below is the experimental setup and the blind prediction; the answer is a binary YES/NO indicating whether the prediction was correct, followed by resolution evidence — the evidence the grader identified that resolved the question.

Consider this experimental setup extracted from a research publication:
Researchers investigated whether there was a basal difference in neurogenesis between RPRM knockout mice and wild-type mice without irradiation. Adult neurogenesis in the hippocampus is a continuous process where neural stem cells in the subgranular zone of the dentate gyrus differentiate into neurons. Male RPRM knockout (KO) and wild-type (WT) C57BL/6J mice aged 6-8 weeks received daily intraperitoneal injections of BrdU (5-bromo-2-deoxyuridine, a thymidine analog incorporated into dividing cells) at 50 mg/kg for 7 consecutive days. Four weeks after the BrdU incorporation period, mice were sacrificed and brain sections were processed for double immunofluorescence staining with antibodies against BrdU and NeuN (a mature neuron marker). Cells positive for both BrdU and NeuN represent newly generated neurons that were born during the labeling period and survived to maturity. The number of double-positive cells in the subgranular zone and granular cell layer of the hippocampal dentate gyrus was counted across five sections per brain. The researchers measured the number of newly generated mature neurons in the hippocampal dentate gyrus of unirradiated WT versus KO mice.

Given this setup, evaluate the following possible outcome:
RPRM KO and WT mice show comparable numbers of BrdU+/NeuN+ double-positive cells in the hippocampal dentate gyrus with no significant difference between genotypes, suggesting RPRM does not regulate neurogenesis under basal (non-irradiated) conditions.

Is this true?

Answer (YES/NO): YES